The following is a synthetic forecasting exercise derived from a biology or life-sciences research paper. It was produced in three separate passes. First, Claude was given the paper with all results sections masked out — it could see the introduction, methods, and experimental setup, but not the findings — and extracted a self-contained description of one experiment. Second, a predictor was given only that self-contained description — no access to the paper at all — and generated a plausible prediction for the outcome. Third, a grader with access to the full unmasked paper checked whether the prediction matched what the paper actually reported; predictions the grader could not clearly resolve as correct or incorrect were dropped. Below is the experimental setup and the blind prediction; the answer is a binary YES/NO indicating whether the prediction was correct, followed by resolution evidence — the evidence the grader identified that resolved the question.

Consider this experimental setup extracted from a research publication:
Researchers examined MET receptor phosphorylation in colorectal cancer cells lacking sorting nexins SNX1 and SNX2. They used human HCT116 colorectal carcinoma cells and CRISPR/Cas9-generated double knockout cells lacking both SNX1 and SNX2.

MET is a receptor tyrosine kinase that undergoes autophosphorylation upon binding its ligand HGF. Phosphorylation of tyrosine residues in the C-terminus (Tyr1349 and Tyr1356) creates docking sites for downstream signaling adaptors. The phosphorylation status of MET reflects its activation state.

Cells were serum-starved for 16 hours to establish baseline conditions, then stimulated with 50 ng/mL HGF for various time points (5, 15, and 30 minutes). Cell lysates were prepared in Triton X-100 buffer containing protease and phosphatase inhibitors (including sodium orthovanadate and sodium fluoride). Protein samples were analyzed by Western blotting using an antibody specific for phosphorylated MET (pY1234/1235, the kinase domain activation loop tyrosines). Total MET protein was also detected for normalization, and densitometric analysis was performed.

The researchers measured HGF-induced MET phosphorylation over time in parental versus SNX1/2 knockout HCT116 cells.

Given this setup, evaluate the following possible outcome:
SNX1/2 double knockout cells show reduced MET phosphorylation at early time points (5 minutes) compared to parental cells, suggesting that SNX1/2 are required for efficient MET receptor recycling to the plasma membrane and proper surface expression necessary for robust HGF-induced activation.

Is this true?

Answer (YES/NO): NO